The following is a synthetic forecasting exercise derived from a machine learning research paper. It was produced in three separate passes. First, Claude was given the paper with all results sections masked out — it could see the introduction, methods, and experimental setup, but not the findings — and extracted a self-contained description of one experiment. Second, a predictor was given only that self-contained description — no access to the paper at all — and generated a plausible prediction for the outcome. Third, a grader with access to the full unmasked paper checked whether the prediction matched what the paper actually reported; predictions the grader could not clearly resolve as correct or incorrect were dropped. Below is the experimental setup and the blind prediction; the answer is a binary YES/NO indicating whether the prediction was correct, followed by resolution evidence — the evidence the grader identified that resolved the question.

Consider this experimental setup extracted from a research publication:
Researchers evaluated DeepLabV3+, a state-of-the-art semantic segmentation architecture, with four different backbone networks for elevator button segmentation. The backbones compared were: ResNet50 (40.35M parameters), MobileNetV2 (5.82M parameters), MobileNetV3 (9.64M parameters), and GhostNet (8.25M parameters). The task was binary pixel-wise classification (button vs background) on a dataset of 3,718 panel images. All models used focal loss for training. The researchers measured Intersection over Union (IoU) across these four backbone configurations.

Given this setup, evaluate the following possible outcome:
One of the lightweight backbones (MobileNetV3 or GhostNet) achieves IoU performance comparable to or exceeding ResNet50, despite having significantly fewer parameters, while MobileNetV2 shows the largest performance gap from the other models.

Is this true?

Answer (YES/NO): YES